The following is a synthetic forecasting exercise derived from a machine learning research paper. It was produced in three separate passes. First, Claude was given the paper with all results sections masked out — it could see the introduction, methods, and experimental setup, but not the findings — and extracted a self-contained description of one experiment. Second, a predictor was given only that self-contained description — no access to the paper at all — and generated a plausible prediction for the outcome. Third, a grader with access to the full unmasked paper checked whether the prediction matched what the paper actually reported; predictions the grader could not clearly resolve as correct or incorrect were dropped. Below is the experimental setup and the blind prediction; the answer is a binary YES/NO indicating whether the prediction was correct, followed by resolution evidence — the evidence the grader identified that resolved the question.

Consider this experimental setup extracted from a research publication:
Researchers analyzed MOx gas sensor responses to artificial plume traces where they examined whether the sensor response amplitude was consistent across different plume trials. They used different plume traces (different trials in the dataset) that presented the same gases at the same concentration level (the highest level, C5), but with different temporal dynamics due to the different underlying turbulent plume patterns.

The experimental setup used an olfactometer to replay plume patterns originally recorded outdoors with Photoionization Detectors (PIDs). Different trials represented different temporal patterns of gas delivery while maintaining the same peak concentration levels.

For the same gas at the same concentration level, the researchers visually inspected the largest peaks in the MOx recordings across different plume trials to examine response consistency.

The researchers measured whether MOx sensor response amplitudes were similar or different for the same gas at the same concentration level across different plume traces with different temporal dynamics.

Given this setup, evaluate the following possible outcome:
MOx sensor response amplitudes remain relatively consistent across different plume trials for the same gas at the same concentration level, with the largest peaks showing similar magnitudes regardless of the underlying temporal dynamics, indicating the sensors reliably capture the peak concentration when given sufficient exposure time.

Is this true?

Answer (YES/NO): NO